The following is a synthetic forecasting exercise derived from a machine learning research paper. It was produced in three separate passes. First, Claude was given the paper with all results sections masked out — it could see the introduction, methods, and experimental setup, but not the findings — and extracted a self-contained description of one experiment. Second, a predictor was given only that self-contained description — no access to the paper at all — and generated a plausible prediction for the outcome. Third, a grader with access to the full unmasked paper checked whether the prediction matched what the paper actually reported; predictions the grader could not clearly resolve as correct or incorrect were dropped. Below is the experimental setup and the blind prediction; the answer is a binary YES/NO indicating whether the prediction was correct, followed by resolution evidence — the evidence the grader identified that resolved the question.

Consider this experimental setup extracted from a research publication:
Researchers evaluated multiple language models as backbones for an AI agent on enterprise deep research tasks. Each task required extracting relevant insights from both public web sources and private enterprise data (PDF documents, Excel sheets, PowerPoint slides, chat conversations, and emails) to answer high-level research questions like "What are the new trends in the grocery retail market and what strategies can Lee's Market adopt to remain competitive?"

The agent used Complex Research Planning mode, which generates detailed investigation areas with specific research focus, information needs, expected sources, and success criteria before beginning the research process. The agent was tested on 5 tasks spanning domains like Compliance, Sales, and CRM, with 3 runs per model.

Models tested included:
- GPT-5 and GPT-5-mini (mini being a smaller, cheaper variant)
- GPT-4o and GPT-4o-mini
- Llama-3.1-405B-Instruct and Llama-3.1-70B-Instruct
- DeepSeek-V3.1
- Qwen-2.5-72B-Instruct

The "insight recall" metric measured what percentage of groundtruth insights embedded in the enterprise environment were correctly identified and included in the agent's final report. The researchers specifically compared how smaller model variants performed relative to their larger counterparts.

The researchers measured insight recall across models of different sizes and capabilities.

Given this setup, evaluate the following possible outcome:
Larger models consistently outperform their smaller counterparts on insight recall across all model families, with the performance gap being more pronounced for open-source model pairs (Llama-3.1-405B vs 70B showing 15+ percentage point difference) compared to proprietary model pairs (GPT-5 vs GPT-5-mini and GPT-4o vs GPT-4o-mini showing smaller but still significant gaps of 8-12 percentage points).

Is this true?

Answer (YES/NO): NO